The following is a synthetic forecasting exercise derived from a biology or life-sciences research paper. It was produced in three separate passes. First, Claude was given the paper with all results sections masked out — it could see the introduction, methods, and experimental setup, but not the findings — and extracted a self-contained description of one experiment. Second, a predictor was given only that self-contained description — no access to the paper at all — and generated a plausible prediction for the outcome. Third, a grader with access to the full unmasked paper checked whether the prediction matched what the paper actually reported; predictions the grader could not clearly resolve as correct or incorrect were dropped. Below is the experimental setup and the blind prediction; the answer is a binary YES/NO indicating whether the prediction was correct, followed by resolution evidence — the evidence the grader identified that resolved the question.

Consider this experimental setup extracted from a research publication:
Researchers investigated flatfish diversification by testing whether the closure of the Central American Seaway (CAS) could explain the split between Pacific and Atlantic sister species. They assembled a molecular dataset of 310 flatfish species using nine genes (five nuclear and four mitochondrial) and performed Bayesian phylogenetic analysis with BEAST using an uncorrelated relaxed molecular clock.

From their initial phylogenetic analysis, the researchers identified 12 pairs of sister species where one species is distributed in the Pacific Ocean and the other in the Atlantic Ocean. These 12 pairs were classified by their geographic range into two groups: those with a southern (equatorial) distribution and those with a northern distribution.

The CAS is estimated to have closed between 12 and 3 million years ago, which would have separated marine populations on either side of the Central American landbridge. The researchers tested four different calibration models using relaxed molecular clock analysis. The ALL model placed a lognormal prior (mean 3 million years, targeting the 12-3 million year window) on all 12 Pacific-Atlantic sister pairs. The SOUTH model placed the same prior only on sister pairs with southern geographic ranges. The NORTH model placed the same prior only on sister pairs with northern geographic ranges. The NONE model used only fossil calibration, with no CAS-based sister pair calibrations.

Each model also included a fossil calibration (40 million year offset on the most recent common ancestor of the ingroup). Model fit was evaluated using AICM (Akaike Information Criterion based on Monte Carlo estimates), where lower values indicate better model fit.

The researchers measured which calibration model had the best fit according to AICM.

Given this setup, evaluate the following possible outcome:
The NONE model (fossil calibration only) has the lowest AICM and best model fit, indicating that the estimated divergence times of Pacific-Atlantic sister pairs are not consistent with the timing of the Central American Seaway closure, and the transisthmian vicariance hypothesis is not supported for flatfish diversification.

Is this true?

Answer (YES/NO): NO